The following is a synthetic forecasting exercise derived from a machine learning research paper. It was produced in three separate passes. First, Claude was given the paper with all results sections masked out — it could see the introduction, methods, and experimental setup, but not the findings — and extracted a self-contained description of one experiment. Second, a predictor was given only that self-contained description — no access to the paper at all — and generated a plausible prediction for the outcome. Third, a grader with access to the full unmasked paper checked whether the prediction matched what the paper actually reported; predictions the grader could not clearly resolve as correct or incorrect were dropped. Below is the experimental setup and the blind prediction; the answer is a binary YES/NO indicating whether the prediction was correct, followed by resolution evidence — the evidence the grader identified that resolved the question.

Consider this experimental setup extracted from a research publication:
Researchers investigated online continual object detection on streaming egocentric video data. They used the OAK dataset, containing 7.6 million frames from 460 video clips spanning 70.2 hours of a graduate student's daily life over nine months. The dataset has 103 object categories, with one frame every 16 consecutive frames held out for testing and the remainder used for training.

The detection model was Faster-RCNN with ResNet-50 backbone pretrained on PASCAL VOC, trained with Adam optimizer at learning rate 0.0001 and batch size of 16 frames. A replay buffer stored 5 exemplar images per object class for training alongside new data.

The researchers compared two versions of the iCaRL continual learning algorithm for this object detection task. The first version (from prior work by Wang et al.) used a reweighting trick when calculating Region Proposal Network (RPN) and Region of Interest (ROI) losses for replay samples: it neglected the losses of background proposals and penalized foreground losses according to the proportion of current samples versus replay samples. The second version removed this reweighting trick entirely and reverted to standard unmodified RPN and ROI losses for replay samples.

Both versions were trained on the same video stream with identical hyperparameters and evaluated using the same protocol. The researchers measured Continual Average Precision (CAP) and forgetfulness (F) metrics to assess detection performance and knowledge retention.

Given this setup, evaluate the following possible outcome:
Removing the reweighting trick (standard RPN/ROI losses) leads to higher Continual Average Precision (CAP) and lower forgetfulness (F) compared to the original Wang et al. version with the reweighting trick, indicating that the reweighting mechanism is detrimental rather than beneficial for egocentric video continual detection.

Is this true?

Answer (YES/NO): YES